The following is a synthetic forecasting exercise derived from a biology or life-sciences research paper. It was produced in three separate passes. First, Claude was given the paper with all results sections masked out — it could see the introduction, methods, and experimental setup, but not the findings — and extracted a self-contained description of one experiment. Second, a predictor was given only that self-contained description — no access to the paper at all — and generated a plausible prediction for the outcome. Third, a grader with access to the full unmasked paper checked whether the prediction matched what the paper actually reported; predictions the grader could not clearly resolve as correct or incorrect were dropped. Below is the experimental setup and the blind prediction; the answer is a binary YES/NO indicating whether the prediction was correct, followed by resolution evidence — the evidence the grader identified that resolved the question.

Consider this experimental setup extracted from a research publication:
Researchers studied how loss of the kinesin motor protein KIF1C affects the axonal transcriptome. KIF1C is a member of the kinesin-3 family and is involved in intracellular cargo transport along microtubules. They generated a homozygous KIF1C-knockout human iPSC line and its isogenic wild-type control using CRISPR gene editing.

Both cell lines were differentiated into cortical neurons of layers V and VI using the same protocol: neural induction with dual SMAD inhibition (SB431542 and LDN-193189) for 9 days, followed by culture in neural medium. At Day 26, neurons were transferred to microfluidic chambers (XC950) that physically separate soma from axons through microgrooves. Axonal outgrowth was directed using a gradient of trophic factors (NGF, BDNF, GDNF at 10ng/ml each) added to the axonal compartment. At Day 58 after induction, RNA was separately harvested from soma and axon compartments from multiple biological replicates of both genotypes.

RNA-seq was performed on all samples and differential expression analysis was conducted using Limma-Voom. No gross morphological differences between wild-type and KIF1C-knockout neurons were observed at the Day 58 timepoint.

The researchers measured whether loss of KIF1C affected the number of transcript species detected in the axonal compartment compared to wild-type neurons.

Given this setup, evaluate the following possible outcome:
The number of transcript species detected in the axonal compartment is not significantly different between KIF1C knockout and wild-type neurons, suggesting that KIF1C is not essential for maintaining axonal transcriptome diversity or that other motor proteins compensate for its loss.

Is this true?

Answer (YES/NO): YES